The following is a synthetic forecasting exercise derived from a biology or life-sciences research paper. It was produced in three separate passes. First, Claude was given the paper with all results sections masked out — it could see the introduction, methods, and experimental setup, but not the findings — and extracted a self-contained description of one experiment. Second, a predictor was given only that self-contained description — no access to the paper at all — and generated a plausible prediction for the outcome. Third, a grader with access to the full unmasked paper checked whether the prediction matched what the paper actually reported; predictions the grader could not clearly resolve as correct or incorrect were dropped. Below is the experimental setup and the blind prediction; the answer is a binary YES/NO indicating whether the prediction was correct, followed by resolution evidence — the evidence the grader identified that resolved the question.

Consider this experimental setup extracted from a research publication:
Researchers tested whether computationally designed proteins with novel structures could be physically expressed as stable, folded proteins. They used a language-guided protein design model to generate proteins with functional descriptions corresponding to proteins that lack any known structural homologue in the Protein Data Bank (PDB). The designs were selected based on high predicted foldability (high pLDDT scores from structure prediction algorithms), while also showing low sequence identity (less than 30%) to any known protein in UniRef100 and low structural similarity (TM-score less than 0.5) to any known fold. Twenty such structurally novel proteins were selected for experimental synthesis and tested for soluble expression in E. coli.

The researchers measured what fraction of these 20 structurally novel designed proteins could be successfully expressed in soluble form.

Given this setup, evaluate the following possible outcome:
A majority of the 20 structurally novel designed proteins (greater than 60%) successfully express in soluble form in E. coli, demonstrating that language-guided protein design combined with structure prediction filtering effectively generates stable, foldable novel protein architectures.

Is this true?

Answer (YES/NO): YES